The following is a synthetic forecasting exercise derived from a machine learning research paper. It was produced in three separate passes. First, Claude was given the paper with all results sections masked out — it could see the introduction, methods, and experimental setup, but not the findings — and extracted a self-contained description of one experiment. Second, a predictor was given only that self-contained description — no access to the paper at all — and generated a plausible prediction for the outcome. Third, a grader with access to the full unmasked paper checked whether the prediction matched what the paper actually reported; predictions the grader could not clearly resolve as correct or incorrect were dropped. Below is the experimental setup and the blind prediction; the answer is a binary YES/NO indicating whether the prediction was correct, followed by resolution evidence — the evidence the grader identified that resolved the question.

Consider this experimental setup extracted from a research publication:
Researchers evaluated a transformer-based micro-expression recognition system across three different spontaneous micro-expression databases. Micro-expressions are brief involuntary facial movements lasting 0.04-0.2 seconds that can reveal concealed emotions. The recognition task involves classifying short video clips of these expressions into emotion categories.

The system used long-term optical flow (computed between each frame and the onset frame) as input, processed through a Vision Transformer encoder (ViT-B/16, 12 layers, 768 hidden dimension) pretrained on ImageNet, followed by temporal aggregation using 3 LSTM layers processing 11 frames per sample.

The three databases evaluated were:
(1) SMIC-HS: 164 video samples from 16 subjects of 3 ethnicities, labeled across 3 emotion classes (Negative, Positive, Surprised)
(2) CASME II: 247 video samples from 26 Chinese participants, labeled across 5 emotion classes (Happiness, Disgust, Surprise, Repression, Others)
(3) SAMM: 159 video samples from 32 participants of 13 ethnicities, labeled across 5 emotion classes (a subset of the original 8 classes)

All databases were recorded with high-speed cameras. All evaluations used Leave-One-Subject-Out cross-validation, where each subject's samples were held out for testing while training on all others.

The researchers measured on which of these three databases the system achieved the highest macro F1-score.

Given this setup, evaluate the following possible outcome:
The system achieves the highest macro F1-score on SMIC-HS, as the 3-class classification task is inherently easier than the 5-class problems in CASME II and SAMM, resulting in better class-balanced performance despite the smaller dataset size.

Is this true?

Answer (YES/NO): NO